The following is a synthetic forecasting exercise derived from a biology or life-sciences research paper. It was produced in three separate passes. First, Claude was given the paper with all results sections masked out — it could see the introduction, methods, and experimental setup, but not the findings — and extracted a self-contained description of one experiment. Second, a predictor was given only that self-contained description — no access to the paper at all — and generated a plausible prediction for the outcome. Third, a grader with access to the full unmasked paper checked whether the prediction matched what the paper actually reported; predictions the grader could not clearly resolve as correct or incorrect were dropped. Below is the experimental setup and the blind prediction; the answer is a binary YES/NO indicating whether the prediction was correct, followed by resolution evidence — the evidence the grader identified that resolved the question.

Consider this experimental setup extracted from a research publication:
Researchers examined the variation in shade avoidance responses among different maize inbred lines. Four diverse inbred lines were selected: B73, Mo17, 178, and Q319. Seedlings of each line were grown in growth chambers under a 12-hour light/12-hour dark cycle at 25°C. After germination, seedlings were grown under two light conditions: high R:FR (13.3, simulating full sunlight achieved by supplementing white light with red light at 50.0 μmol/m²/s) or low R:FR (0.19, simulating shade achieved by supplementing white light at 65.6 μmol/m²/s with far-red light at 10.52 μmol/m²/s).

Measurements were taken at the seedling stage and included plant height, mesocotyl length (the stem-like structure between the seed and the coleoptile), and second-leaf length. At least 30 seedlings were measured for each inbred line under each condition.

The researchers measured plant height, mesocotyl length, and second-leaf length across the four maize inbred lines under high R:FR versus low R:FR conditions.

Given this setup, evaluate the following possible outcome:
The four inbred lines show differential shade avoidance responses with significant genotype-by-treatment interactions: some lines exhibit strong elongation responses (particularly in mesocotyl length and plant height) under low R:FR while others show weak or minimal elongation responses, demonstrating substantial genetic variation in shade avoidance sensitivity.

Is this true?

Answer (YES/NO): YES